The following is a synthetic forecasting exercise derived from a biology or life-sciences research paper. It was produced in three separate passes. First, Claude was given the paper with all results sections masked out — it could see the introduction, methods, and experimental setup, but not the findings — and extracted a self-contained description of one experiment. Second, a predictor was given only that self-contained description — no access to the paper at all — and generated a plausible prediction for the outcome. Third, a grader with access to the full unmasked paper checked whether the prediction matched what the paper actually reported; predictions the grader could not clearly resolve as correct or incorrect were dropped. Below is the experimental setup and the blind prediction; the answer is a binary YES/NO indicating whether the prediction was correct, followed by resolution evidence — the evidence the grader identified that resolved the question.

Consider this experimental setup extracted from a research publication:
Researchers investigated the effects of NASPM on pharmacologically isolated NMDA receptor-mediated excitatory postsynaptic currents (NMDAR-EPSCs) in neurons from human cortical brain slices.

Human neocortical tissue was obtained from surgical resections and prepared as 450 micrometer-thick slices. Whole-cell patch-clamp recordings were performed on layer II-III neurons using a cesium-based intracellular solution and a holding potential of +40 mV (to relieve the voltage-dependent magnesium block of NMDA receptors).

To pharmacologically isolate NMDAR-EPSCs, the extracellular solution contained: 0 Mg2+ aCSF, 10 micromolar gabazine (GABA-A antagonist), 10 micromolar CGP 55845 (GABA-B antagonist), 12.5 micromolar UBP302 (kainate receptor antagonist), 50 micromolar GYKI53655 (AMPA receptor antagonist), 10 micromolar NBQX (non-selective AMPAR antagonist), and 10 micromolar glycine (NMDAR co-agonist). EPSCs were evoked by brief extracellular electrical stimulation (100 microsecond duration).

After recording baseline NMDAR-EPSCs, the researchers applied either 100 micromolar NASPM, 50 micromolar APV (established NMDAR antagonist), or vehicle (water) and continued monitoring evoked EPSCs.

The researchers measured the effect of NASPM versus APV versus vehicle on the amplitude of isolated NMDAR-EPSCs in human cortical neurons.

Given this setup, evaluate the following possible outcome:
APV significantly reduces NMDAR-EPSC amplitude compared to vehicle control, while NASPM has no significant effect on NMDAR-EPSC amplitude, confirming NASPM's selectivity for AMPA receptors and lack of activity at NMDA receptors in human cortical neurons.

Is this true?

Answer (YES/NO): NO